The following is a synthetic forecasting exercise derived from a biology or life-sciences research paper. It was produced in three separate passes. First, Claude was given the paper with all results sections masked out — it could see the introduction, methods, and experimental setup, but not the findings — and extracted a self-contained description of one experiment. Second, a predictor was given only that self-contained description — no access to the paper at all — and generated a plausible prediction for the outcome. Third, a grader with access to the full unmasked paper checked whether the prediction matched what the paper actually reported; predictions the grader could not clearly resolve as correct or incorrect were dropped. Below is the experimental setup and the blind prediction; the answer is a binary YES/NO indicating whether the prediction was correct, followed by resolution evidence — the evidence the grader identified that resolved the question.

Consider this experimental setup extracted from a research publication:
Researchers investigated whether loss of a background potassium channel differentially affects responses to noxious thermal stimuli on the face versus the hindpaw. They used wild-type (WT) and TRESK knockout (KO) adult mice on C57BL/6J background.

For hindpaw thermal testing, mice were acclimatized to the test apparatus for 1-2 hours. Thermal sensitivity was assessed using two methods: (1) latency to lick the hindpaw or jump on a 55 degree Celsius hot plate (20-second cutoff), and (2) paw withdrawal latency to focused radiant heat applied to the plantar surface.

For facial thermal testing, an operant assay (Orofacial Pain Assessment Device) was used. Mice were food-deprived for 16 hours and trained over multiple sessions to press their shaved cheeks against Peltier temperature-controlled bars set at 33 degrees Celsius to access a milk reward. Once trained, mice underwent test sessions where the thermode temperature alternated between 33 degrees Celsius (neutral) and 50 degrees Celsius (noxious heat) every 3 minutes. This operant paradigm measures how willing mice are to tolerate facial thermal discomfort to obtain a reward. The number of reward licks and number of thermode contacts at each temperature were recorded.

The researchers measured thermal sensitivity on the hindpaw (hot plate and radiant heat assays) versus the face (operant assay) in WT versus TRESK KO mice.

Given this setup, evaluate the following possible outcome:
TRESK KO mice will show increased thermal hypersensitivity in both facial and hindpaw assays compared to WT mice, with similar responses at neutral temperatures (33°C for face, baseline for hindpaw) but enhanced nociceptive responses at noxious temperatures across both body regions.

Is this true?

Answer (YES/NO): NO